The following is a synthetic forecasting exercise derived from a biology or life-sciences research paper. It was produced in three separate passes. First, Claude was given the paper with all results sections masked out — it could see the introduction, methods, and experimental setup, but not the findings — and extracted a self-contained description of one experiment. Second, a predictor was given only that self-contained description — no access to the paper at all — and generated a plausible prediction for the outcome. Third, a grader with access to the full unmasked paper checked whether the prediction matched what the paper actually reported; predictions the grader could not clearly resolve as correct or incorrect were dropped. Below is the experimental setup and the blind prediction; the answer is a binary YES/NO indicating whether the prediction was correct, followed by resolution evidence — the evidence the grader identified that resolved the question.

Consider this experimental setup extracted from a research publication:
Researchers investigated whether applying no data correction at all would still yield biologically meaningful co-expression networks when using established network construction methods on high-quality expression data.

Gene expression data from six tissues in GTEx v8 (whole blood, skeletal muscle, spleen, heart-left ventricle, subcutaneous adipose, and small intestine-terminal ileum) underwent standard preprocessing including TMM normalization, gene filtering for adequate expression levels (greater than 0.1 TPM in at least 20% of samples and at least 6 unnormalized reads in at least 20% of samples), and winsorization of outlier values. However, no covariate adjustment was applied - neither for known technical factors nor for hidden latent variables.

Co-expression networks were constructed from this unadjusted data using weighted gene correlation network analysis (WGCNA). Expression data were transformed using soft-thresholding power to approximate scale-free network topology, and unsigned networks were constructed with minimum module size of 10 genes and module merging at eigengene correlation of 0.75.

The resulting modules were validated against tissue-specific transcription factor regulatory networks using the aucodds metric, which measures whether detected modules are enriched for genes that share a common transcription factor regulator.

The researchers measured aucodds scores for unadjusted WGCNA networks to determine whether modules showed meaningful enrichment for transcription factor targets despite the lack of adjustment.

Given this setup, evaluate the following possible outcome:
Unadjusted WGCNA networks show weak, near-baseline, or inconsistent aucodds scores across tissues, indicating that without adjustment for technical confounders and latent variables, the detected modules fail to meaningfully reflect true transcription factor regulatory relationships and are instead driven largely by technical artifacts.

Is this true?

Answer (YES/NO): NO